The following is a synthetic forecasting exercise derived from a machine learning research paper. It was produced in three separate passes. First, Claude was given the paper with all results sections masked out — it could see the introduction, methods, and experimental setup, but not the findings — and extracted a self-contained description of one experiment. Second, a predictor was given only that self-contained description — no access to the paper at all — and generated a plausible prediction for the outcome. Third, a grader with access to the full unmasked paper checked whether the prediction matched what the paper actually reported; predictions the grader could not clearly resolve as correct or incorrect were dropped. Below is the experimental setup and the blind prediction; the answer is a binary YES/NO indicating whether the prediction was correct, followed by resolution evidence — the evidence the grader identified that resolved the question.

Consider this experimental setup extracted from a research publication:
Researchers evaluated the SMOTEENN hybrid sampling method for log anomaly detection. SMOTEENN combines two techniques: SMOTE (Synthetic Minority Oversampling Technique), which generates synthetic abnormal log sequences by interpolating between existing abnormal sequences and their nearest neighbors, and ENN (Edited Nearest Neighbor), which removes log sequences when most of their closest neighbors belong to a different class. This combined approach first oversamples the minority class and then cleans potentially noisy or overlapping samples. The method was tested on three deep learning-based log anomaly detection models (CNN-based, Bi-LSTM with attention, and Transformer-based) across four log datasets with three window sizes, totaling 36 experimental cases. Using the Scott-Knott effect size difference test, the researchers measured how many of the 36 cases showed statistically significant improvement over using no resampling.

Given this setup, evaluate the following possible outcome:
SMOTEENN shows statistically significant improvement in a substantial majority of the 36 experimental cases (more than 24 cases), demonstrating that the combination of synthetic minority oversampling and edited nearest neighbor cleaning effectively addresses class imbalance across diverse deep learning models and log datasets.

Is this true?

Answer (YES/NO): NO